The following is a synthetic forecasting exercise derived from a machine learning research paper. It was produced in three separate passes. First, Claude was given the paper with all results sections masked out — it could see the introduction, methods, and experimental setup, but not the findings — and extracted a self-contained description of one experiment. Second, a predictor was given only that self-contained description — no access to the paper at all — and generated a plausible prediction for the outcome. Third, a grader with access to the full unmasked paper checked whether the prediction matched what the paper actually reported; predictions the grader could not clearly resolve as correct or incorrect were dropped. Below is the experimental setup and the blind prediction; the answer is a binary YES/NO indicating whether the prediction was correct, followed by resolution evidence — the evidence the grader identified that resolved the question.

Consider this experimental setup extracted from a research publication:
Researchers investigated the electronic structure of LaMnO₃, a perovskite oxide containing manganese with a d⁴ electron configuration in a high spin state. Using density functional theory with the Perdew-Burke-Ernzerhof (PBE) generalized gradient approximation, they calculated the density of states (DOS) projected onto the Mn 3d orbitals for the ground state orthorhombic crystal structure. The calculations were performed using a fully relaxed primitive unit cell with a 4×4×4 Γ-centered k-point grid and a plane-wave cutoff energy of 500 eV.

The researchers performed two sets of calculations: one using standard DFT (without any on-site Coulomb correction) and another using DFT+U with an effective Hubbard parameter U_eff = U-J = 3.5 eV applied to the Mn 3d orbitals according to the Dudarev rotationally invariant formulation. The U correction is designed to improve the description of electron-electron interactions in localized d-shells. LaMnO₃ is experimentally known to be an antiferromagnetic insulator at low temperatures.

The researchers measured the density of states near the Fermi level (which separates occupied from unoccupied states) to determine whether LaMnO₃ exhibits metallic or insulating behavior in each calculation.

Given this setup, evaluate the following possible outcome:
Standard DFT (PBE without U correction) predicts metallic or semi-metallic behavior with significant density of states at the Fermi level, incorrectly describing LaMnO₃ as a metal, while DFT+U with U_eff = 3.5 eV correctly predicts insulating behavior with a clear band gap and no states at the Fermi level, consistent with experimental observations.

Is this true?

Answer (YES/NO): YES